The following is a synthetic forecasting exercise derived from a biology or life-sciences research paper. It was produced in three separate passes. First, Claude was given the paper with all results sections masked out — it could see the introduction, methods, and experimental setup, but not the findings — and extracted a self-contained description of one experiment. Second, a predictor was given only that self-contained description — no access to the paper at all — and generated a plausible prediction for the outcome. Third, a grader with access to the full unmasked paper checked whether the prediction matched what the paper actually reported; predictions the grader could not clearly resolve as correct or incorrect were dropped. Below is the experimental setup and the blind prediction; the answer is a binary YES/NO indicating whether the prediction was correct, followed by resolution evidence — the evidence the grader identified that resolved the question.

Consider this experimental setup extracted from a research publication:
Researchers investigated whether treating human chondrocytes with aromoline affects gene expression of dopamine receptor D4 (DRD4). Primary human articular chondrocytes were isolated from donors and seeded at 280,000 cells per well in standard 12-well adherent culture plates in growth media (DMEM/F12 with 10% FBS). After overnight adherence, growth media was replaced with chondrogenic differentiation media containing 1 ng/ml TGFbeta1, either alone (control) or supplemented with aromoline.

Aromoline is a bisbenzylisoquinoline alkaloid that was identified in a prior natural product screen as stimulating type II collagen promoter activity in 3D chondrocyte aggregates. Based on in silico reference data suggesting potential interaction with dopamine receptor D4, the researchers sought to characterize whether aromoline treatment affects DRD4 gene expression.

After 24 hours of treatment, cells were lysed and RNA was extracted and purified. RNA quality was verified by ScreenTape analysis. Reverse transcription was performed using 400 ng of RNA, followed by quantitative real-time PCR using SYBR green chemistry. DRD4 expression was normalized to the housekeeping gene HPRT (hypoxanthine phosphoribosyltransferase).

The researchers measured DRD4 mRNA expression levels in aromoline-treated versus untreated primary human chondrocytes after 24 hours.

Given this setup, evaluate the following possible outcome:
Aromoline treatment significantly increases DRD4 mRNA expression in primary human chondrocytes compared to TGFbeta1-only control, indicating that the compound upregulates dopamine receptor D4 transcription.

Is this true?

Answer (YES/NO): YES